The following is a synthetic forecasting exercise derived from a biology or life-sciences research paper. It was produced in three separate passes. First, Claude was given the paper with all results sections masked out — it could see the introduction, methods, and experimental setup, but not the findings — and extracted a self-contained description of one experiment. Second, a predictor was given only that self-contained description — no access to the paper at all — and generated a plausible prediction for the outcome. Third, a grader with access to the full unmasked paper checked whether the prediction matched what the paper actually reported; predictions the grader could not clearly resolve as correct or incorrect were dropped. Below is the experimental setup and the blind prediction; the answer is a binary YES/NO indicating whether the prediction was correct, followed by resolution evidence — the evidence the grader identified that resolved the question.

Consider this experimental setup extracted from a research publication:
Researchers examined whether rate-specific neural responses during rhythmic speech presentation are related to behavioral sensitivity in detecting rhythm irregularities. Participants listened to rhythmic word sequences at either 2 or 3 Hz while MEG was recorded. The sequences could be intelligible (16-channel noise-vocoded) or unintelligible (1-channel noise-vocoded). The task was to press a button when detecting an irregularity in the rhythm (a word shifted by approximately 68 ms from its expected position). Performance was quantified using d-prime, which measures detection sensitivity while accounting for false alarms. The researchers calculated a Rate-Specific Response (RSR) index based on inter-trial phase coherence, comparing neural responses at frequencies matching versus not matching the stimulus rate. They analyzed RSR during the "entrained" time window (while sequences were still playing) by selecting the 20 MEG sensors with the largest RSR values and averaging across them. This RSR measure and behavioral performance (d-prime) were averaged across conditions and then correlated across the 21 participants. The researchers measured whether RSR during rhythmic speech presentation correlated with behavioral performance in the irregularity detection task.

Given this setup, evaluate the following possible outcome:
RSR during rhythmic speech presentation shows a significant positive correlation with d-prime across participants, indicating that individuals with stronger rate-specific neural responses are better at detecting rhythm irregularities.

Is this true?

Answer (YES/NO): YES